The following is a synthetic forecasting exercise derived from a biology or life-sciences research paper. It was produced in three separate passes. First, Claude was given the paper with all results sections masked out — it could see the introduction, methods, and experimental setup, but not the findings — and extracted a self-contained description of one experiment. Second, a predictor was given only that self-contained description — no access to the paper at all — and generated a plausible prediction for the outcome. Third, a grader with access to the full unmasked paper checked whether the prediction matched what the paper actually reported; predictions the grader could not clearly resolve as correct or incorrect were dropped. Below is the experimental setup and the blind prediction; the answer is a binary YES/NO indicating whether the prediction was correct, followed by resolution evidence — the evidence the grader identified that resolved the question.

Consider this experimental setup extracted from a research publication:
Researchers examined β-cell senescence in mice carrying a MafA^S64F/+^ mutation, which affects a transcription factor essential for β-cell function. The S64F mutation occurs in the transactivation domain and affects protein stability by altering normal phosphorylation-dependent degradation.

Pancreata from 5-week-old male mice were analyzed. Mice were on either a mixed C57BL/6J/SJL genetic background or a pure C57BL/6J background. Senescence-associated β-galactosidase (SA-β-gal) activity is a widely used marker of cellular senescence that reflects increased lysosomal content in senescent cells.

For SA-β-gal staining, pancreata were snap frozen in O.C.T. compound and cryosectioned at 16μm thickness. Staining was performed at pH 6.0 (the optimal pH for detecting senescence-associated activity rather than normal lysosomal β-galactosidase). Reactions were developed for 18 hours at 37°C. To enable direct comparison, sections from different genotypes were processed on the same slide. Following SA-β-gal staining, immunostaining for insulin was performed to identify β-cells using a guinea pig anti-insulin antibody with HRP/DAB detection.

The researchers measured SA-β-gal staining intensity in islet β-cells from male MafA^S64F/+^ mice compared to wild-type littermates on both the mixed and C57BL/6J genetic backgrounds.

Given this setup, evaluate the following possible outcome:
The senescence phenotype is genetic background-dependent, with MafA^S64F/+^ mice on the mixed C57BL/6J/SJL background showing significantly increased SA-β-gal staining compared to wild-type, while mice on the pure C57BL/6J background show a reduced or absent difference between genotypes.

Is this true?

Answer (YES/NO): YES